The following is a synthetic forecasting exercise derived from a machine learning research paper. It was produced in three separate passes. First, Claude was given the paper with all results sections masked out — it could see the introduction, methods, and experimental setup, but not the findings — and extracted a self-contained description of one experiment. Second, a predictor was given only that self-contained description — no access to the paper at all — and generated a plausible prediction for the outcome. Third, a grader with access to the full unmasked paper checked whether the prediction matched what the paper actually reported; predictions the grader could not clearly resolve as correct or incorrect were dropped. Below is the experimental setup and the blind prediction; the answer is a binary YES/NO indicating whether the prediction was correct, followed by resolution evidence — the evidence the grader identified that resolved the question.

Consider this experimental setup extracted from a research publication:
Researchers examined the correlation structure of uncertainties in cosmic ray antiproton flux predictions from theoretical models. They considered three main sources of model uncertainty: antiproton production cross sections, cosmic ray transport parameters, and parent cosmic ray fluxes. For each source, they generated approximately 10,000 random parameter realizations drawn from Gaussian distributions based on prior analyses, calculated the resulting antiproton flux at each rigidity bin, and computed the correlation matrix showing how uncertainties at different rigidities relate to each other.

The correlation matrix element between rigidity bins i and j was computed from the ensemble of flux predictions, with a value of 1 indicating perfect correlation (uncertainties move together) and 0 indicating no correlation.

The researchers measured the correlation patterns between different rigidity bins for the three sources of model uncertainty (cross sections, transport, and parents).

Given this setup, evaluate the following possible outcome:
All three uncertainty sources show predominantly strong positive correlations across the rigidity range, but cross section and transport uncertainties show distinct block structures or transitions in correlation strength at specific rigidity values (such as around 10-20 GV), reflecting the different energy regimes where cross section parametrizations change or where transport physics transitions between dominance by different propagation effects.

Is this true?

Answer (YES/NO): NO